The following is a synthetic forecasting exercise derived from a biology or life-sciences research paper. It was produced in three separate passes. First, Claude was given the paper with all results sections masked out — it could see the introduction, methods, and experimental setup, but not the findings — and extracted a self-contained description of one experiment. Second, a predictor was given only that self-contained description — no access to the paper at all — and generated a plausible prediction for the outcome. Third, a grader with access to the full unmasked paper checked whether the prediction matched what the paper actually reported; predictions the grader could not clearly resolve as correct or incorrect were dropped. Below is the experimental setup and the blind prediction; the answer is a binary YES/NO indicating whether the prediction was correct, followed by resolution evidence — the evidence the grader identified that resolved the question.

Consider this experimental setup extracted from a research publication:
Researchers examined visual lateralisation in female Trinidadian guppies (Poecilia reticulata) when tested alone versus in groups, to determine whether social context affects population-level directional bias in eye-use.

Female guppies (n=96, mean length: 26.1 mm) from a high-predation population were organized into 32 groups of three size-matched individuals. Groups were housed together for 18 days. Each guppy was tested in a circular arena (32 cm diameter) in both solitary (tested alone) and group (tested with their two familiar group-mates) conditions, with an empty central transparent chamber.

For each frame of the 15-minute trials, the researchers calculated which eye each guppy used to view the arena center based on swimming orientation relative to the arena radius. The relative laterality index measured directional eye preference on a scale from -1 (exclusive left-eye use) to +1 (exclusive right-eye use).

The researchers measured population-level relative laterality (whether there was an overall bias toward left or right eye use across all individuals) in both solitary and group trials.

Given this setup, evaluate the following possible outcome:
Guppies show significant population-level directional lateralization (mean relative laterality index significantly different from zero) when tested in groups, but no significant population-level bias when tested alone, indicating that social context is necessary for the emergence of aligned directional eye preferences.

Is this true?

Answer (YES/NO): NO